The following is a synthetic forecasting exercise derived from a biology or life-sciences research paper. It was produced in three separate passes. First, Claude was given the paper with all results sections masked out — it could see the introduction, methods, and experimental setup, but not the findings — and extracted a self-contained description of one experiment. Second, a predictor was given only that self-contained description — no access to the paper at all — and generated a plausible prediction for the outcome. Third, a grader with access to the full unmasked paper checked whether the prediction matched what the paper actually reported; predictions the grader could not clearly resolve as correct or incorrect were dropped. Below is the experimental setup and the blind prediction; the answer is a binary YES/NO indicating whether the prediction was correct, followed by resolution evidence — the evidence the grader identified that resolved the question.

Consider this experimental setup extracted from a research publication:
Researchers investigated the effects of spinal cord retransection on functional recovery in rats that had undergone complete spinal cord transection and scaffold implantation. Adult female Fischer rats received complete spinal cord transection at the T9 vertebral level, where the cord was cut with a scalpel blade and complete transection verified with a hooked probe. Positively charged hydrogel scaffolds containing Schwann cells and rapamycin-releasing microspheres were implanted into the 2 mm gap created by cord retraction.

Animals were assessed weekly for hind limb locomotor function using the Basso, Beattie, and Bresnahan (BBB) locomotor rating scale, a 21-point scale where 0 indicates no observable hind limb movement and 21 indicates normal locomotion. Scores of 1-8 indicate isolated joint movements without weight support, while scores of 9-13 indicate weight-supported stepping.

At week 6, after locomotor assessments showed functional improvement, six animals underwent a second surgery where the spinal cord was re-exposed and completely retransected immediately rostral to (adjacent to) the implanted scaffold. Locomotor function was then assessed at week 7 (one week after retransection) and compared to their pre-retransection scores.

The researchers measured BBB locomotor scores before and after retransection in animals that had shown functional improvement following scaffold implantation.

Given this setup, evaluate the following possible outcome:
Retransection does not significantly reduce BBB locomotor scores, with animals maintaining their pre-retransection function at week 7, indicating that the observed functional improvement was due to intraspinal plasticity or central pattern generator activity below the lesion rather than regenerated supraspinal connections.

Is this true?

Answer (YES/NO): NO